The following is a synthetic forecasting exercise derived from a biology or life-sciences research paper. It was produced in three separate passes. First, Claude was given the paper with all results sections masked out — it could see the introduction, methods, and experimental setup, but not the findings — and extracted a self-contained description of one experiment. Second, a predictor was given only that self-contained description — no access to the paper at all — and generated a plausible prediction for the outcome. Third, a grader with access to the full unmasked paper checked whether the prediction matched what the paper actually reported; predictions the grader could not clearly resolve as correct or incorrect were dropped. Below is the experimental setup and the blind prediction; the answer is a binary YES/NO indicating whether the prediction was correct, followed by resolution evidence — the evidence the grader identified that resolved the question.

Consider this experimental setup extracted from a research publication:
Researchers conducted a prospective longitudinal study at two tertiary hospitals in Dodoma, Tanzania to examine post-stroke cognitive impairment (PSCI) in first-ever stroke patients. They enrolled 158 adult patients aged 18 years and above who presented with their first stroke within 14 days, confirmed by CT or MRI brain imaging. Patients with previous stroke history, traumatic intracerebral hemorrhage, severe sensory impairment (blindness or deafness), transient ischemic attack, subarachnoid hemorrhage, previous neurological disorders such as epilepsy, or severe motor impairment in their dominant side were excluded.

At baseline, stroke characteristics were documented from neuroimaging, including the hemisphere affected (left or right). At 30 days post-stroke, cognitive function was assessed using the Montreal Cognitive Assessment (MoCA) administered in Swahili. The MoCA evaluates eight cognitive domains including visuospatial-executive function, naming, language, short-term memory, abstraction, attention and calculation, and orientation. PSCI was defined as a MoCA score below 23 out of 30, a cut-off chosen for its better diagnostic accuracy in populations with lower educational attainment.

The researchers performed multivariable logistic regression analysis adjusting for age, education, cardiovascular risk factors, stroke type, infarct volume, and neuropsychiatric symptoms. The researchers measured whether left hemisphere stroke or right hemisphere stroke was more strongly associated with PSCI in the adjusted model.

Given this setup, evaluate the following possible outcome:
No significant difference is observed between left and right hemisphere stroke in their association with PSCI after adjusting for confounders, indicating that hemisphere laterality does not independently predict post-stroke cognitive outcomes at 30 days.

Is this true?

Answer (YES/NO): NO